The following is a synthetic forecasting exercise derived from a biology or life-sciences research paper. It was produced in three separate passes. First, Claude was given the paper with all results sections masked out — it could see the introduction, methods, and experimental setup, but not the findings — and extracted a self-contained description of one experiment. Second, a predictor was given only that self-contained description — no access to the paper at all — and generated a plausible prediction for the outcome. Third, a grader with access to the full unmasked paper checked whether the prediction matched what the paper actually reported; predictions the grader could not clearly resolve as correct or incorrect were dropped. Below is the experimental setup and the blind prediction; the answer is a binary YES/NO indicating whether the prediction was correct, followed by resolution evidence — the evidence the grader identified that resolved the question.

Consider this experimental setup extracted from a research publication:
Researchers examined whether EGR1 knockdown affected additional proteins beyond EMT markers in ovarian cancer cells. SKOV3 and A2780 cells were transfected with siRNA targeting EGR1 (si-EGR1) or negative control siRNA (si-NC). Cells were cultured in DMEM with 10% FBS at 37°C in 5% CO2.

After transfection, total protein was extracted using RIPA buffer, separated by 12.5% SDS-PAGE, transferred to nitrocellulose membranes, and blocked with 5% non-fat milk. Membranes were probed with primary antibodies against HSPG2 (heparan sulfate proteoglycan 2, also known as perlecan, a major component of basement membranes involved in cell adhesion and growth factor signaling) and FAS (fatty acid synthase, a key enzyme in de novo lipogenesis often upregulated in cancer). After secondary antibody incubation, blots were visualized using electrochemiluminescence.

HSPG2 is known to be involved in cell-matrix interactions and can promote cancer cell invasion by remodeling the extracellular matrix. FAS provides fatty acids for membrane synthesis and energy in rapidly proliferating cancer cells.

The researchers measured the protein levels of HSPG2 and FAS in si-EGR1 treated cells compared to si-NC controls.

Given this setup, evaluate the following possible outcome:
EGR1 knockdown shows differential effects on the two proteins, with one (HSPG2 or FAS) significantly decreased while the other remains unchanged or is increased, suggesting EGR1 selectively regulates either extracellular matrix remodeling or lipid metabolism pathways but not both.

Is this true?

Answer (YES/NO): NO